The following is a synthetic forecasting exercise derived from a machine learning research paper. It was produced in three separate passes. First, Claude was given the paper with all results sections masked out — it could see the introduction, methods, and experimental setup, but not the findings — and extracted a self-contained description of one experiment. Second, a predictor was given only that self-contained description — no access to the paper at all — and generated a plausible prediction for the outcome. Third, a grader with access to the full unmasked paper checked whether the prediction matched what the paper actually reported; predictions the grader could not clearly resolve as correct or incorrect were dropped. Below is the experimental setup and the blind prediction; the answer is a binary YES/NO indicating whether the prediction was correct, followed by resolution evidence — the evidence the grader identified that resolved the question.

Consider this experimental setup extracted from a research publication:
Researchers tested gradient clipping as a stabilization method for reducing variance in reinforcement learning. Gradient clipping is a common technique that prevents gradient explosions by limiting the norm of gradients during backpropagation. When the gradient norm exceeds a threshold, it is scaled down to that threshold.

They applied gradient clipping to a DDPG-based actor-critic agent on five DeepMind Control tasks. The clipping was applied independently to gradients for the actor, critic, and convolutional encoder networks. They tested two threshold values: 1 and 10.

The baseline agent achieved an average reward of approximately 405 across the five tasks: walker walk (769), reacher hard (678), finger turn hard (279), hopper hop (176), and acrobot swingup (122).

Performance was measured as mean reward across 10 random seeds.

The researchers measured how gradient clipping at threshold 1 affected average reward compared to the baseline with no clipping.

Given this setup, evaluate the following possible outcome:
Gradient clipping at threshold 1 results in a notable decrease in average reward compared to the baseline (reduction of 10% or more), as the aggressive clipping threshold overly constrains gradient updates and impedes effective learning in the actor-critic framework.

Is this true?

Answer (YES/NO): YES